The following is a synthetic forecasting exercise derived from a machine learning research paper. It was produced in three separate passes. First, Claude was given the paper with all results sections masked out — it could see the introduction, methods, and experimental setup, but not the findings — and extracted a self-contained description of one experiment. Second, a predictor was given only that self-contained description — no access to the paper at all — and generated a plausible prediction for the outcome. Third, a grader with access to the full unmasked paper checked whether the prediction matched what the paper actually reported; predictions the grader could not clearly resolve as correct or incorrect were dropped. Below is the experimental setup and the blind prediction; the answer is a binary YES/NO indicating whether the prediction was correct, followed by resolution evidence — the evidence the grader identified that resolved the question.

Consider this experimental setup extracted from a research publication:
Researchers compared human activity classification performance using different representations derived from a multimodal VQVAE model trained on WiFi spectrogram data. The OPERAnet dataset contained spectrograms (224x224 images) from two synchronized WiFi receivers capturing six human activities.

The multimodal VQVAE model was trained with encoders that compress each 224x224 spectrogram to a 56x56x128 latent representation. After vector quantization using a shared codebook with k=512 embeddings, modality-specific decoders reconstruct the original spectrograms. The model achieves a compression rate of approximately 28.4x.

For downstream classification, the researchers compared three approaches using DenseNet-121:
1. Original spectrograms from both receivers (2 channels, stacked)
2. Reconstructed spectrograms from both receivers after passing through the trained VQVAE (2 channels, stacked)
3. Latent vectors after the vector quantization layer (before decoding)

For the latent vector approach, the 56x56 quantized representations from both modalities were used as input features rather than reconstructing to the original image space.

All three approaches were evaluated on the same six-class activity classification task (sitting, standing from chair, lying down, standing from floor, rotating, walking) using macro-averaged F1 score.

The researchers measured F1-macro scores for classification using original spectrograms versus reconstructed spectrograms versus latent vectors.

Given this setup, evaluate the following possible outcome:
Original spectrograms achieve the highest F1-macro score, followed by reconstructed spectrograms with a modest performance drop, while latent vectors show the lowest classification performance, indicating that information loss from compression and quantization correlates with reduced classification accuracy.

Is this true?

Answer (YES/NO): YES